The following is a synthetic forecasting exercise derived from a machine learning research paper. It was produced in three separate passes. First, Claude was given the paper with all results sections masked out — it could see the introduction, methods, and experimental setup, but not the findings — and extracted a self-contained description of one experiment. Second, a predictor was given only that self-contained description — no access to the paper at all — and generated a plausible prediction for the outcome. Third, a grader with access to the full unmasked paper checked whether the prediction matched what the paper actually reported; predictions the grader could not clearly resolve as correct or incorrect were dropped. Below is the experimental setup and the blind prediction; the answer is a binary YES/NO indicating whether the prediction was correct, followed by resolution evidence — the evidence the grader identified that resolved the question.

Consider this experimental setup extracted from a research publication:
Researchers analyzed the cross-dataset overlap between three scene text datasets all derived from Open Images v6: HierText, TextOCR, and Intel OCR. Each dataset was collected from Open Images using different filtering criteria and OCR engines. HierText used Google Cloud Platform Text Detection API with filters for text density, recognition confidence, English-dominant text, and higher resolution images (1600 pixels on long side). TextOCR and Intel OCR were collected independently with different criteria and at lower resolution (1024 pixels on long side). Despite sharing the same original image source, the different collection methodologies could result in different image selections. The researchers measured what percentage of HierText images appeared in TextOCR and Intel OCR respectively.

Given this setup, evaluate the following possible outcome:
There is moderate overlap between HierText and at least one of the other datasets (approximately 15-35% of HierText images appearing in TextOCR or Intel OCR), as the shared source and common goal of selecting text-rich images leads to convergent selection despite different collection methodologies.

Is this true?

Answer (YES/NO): NO